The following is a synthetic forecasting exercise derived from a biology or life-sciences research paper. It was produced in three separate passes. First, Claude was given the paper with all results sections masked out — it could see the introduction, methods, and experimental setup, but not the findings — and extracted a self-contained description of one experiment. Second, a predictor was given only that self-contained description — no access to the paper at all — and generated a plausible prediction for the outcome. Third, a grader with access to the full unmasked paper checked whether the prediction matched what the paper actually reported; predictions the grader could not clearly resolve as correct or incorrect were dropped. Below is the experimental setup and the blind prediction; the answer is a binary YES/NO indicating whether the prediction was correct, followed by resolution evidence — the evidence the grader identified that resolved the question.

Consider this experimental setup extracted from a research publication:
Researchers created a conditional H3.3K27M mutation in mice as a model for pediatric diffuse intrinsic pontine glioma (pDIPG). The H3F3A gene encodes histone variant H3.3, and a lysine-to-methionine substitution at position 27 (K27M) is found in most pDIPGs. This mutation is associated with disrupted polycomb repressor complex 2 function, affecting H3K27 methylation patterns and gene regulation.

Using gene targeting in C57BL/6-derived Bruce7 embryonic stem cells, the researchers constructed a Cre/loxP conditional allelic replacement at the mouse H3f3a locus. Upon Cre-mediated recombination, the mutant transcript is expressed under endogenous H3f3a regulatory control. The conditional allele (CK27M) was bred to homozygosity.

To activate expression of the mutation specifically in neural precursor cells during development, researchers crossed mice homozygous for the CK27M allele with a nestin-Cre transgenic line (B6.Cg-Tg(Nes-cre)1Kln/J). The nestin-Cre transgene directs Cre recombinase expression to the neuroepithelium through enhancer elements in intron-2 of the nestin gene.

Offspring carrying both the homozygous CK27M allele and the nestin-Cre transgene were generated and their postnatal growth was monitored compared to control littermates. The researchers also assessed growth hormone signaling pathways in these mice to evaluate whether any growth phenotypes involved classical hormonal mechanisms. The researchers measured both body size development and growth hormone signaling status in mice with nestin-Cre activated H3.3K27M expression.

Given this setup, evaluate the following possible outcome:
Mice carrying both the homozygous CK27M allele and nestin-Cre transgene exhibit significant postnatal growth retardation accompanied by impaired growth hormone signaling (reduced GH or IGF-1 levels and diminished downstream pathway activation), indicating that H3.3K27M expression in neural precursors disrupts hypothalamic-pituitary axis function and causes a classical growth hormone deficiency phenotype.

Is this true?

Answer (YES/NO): NO